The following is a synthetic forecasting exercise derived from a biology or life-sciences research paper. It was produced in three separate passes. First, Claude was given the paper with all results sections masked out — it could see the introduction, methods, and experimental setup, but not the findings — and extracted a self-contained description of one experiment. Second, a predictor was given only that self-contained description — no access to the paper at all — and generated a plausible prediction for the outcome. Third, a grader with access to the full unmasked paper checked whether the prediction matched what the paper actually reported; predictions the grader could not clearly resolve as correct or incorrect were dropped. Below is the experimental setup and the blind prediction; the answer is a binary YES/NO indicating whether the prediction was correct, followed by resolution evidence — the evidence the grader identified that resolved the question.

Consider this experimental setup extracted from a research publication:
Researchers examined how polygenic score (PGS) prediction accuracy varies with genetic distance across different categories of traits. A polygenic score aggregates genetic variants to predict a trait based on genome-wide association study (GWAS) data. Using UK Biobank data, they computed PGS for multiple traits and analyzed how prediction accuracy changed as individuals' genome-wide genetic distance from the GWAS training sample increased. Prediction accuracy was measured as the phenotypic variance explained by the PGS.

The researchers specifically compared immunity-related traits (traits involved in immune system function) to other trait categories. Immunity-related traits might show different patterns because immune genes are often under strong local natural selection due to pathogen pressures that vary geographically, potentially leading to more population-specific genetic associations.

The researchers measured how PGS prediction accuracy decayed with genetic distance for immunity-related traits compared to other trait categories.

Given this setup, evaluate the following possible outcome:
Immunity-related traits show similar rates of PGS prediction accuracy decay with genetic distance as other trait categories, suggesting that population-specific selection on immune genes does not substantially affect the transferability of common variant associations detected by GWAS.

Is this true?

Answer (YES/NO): NO